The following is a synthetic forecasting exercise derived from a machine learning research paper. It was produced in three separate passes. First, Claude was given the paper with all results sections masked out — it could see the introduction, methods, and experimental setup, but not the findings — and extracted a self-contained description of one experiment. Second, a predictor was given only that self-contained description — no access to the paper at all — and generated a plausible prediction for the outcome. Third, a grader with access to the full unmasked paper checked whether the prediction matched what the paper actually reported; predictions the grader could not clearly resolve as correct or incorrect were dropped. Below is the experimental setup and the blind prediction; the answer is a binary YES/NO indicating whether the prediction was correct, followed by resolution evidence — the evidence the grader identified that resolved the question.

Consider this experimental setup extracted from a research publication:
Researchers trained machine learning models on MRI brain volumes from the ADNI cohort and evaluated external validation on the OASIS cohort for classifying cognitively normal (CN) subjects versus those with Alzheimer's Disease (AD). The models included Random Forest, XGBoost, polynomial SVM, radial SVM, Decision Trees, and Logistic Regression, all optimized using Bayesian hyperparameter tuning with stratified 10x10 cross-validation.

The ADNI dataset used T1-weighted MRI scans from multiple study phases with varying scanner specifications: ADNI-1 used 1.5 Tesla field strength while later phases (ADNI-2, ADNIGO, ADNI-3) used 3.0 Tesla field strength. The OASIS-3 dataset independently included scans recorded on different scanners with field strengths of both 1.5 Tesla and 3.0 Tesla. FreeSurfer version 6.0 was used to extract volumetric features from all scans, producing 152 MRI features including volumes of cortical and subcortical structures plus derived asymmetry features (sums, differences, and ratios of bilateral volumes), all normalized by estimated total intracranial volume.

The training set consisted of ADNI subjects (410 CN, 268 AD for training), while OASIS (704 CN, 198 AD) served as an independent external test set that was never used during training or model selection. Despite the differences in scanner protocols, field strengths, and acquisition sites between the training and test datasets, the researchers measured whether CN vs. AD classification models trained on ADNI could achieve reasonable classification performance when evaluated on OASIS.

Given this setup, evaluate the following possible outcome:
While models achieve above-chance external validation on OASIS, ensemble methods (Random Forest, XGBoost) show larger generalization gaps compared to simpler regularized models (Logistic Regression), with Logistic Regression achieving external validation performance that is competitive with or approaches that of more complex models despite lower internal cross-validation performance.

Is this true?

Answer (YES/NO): NO